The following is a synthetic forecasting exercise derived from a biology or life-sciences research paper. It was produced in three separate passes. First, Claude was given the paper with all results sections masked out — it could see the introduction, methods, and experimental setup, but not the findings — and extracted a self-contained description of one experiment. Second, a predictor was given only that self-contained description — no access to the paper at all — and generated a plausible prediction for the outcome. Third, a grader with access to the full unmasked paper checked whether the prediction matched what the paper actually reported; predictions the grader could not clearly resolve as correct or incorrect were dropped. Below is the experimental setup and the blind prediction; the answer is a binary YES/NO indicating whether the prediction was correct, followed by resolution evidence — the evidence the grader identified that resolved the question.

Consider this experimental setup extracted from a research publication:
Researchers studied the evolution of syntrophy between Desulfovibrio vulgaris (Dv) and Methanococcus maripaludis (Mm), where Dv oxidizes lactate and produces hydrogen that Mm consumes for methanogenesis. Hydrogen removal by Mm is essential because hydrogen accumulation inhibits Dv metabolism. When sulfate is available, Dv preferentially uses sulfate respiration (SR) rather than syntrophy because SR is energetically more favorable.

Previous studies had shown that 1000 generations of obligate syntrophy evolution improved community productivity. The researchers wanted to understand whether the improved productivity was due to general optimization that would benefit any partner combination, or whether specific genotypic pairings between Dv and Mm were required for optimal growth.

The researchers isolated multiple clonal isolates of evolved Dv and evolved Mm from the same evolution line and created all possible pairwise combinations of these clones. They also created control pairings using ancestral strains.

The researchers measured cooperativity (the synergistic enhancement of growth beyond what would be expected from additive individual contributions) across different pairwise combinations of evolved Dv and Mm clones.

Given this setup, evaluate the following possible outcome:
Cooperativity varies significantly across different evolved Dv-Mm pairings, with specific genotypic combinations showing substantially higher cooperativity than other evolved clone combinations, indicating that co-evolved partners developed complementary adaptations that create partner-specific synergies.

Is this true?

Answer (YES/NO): YES